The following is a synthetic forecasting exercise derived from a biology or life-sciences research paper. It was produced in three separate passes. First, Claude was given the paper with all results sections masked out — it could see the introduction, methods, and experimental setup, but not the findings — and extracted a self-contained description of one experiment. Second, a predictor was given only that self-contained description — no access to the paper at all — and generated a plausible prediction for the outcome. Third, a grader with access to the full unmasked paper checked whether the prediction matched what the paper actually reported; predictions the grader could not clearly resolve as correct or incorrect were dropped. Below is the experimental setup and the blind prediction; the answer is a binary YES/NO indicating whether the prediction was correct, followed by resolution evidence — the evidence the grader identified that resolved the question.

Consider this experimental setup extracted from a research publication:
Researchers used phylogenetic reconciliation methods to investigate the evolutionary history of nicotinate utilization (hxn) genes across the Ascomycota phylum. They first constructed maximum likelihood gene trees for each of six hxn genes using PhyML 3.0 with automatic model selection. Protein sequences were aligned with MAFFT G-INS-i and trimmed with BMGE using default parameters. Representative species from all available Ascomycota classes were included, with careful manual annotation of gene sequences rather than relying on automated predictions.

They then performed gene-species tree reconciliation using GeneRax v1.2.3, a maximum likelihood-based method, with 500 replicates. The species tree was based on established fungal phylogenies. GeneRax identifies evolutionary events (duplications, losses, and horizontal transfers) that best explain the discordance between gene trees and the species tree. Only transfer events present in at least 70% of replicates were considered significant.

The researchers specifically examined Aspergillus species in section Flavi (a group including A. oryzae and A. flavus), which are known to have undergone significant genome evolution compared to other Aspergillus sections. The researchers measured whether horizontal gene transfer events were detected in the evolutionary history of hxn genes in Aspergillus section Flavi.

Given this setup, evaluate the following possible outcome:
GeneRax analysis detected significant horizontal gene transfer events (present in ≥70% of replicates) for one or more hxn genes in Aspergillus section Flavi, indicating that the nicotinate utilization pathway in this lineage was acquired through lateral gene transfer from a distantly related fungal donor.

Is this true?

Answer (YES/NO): NO